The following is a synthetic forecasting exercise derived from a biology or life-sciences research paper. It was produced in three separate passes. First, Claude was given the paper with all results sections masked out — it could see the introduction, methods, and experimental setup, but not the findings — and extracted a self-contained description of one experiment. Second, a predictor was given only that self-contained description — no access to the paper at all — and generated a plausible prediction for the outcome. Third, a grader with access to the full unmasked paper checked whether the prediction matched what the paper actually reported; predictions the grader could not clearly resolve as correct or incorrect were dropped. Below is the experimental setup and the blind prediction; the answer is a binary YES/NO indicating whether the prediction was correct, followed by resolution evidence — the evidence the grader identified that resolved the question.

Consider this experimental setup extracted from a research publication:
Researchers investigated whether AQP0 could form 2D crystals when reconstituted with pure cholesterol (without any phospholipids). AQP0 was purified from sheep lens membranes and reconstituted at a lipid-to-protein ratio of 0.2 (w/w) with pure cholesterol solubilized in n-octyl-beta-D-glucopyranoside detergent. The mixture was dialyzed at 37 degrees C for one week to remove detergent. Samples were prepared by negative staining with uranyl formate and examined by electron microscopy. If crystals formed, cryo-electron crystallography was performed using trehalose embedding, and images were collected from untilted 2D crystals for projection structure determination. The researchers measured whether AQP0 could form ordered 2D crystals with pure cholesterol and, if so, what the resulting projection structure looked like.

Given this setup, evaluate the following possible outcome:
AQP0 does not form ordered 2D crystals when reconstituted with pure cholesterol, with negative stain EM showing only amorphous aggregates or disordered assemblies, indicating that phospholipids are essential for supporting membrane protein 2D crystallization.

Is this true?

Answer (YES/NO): NO